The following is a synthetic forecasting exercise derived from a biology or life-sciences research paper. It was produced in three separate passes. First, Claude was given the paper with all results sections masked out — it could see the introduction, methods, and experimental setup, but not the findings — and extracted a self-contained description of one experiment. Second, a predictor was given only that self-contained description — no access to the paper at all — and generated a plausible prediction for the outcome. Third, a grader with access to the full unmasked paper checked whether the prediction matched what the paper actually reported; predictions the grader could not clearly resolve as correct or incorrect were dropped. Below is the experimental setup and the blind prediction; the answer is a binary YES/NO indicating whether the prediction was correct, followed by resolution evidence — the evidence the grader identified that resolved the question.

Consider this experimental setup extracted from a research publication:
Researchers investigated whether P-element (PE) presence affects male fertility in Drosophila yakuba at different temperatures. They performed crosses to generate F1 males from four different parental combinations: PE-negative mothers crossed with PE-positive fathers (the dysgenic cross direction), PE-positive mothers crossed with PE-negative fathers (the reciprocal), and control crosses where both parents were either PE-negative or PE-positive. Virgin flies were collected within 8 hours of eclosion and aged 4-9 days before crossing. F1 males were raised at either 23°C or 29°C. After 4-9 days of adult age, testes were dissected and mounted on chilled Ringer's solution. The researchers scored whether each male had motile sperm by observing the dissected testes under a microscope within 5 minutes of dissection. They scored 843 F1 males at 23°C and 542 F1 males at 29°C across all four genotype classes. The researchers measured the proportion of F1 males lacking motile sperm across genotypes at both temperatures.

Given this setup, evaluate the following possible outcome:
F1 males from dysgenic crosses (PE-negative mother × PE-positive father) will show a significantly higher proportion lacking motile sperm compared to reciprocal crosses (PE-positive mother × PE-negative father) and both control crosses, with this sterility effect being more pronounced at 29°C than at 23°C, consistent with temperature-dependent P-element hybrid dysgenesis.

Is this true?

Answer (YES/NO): NO